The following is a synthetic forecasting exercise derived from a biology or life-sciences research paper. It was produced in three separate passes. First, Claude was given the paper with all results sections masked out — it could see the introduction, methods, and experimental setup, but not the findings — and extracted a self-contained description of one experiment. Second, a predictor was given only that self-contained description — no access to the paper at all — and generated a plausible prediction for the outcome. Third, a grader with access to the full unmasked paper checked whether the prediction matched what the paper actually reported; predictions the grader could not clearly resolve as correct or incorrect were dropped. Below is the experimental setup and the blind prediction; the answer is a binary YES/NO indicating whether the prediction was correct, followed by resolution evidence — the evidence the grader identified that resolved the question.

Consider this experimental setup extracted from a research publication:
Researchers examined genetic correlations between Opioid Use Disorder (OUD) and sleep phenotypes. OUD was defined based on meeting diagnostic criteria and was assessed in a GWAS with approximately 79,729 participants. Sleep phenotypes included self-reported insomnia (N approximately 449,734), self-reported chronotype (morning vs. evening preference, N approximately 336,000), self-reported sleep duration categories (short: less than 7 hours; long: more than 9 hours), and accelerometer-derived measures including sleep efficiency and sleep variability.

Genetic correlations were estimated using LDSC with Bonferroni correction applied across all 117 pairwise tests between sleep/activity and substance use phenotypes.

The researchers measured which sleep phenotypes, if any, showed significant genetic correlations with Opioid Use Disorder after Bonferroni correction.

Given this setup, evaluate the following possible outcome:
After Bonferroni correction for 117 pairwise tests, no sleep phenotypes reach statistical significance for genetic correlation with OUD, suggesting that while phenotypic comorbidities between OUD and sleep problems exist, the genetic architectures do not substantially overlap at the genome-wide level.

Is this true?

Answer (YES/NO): NO